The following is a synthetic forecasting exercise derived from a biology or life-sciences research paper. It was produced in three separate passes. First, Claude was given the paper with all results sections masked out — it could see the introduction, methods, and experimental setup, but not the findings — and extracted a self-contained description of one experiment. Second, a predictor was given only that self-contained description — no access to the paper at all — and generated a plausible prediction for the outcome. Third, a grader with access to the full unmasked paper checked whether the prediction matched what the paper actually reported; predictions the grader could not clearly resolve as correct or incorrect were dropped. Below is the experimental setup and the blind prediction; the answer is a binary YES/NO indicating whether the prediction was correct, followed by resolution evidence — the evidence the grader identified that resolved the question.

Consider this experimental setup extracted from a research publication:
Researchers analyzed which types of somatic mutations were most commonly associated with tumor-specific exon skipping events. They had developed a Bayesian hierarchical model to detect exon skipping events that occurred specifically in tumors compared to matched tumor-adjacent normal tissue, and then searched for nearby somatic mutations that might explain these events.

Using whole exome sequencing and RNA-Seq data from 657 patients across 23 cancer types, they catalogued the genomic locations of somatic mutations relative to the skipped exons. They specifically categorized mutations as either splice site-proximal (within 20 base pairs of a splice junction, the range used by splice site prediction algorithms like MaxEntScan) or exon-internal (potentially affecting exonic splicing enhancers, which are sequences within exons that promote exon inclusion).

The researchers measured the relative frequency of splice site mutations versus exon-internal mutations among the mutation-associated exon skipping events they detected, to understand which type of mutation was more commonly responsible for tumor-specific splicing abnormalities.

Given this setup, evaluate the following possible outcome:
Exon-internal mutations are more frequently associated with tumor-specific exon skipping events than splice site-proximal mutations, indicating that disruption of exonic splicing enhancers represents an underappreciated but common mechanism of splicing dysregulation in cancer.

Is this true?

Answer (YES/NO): NO